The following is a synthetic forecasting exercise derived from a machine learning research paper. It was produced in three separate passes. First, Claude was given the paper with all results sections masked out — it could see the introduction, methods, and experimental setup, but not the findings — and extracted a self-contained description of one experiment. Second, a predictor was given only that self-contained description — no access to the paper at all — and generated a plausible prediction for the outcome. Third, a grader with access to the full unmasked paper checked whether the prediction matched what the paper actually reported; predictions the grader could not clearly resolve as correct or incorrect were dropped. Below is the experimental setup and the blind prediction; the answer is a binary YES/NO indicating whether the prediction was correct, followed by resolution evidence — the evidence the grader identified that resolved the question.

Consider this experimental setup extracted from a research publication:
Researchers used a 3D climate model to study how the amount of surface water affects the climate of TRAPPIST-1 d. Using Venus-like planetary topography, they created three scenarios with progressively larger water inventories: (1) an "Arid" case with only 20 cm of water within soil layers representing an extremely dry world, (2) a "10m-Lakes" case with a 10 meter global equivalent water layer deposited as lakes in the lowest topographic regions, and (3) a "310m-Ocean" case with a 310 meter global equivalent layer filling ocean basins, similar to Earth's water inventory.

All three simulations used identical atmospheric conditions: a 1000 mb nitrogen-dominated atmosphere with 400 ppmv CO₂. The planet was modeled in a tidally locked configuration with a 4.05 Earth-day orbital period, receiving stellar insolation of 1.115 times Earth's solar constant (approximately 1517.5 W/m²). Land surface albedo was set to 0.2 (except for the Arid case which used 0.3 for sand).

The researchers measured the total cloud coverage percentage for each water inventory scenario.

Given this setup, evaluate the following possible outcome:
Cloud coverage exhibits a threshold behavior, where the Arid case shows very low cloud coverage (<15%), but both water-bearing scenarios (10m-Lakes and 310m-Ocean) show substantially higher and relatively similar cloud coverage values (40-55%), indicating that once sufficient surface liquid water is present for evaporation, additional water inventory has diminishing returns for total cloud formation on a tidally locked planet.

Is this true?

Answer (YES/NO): NO